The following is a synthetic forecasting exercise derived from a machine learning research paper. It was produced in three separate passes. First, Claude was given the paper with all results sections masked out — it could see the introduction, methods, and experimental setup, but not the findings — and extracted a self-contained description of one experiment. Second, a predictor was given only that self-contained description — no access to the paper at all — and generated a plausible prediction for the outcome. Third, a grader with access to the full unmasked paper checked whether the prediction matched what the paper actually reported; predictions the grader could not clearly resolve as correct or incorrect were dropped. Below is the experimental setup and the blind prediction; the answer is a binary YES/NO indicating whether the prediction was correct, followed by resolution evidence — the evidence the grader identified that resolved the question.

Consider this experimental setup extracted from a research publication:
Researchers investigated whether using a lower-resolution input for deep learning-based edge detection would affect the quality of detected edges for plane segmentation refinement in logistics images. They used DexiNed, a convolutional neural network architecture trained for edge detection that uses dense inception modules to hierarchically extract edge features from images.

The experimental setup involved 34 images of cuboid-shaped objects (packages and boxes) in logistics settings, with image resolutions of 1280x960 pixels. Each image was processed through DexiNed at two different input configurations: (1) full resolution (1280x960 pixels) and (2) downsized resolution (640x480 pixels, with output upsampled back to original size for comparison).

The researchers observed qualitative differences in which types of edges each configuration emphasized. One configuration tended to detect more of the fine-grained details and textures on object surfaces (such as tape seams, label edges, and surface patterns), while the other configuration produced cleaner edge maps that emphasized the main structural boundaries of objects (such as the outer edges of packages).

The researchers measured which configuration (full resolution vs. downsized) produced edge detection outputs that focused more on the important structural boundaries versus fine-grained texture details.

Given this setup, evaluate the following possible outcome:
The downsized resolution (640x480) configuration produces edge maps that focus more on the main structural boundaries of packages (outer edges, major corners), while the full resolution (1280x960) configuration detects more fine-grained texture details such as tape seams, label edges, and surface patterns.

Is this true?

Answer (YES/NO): YES